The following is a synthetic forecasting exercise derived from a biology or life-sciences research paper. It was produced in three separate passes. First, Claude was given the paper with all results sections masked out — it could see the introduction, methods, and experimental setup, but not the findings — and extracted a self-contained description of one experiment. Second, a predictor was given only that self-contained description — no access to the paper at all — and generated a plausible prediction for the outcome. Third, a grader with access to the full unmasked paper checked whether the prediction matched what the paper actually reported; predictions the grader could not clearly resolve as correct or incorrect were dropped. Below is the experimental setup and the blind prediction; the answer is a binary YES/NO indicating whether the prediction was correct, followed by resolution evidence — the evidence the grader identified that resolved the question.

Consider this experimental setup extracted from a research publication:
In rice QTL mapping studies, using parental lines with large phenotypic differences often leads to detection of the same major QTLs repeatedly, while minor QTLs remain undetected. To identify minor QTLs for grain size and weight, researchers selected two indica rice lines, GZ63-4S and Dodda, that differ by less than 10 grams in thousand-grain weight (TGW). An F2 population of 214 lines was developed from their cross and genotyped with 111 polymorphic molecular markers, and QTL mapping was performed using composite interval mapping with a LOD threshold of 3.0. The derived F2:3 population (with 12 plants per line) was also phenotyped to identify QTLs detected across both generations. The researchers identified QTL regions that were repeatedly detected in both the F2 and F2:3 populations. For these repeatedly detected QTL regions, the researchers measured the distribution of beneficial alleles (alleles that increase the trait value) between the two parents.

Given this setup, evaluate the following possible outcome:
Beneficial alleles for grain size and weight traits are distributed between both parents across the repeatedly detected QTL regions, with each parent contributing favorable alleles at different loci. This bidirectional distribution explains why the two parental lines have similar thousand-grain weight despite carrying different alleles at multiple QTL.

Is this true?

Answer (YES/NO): YES